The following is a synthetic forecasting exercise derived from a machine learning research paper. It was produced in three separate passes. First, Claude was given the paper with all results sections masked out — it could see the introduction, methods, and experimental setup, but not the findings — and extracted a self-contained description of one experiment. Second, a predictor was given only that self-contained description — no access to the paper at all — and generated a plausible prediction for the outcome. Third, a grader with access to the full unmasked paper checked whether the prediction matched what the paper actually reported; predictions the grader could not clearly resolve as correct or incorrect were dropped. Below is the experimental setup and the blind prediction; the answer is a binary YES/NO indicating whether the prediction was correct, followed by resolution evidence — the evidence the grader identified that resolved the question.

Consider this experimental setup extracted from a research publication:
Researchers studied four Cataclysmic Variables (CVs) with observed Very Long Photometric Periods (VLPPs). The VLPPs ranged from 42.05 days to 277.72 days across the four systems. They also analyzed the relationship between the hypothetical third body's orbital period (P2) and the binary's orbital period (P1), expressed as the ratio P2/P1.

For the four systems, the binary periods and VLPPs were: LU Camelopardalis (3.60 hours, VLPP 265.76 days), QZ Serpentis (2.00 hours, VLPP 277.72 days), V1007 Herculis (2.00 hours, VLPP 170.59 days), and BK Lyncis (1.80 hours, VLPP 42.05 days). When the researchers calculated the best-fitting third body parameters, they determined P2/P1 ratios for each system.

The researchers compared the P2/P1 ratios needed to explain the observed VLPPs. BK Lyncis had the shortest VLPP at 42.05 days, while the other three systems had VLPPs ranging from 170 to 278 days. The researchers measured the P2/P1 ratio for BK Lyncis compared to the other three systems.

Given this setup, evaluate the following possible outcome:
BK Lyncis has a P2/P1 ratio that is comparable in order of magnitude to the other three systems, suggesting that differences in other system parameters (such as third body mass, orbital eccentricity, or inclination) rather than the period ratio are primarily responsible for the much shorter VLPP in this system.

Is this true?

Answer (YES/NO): YES